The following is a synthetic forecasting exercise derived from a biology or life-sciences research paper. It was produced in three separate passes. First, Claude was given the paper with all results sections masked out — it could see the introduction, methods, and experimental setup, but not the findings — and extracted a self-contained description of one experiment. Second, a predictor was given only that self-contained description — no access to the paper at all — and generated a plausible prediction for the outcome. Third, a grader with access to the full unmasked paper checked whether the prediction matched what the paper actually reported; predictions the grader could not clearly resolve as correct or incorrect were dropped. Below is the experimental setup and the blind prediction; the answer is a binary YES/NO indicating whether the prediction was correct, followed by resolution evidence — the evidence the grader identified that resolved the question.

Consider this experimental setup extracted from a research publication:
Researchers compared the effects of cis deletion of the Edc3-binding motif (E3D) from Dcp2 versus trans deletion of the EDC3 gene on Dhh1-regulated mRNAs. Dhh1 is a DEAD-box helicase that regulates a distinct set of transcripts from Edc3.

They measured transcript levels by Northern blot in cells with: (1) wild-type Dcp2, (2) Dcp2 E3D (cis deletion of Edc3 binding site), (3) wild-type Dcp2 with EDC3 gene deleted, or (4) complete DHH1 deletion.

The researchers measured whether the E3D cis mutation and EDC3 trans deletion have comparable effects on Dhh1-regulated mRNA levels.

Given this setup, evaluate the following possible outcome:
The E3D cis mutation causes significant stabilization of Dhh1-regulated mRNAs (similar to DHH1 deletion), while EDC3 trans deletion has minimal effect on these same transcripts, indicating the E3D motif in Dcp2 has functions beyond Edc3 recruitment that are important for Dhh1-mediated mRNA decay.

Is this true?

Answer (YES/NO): NO